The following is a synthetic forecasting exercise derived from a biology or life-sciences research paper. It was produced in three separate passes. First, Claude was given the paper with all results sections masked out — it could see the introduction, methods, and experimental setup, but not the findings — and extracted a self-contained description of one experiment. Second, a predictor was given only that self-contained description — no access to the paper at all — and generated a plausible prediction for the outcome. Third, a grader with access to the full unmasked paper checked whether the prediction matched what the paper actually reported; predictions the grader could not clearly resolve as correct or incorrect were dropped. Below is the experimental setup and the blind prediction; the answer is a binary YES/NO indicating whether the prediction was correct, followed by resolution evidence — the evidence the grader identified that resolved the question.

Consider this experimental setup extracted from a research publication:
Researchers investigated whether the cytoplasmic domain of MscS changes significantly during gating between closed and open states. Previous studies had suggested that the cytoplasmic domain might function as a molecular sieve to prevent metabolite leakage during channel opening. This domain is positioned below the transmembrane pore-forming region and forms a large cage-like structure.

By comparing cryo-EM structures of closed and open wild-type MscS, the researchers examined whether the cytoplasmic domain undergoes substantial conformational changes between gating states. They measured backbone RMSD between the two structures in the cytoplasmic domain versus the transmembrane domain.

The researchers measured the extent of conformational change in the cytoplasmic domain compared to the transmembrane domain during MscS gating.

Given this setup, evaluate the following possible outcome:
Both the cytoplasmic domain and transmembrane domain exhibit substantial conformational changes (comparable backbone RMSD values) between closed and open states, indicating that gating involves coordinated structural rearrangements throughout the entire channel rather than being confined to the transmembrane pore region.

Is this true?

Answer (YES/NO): NO